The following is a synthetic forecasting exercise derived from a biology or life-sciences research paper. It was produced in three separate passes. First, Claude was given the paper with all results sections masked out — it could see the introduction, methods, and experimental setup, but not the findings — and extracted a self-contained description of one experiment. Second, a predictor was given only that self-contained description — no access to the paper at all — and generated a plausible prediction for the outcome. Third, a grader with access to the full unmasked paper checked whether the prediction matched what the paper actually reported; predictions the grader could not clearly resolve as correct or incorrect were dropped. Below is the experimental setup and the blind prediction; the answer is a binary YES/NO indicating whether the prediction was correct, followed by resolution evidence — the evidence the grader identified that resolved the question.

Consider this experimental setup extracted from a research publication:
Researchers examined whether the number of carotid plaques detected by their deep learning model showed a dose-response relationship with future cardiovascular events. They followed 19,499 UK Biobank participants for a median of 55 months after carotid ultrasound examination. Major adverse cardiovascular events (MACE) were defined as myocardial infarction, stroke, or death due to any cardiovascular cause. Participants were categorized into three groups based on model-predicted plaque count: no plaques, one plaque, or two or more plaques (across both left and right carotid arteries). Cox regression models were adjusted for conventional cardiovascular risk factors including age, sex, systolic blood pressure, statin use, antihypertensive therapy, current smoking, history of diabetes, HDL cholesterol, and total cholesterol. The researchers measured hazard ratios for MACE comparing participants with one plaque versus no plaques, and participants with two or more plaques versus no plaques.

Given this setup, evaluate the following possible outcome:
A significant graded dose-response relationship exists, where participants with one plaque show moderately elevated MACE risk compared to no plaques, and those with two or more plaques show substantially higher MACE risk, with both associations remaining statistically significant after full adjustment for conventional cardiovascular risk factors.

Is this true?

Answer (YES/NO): YES